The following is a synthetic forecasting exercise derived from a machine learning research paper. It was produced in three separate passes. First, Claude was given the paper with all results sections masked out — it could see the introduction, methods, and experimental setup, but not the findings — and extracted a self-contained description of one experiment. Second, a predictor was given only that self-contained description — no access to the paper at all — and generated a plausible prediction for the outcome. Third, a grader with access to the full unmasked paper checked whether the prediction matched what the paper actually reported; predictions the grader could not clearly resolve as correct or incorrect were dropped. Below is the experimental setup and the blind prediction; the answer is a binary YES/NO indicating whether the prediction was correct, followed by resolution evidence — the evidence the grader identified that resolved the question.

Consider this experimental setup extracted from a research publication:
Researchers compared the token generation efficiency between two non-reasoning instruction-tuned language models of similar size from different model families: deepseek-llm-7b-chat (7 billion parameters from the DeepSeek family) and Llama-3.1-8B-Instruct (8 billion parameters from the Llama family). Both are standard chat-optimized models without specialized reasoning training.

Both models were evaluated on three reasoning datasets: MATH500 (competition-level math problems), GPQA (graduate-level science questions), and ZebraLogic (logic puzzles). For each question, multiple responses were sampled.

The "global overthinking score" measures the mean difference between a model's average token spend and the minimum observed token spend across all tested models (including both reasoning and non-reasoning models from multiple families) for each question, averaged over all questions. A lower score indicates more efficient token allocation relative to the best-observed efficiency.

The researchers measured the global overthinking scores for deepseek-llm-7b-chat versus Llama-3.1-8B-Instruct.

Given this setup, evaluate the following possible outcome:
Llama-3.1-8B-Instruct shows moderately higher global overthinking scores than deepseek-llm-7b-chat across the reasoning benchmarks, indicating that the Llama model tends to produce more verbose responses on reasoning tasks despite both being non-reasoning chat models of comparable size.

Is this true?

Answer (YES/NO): NO